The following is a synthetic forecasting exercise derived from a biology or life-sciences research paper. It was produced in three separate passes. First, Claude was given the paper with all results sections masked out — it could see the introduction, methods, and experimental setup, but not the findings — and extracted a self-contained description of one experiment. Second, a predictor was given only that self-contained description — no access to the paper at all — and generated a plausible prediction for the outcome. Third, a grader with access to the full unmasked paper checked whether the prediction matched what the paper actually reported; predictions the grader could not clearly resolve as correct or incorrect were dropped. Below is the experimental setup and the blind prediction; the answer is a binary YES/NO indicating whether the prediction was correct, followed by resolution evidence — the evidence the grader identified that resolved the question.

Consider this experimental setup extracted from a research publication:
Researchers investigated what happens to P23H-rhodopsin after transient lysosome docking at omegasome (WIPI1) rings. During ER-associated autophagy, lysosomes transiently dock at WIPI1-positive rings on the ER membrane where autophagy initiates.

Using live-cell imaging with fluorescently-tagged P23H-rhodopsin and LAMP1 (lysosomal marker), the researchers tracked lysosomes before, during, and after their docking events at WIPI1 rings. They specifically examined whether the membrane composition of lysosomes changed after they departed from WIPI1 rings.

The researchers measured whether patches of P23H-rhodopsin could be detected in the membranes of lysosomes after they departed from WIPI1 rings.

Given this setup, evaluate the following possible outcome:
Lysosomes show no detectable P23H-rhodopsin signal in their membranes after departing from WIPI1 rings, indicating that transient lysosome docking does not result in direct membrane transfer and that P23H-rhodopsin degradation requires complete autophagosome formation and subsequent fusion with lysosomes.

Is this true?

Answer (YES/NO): NO